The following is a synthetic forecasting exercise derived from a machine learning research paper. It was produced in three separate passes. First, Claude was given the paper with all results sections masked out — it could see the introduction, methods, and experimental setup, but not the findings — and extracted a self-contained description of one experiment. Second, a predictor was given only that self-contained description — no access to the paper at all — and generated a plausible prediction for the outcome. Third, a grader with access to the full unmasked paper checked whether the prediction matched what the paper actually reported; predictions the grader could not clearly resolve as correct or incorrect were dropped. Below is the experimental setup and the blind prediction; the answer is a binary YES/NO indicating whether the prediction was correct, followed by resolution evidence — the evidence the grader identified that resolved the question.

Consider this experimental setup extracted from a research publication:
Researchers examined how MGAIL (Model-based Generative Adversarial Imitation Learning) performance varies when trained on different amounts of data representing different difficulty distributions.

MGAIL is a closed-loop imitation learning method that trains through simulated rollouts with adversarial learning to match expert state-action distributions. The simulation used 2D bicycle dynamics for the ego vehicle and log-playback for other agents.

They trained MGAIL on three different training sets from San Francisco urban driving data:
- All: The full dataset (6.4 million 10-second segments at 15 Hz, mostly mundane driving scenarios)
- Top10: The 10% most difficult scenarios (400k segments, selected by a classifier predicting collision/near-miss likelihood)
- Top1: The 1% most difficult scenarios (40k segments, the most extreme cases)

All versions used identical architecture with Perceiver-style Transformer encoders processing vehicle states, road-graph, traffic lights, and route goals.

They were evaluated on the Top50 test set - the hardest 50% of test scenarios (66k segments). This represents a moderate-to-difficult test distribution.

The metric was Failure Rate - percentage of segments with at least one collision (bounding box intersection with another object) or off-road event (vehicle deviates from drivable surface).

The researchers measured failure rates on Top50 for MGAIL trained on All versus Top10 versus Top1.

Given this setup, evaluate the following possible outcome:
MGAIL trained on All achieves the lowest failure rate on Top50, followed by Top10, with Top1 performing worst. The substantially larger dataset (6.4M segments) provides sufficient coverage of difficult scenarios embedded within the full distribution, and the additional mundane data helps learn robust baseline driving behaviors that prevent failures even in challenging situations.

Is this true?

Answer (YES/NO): NO